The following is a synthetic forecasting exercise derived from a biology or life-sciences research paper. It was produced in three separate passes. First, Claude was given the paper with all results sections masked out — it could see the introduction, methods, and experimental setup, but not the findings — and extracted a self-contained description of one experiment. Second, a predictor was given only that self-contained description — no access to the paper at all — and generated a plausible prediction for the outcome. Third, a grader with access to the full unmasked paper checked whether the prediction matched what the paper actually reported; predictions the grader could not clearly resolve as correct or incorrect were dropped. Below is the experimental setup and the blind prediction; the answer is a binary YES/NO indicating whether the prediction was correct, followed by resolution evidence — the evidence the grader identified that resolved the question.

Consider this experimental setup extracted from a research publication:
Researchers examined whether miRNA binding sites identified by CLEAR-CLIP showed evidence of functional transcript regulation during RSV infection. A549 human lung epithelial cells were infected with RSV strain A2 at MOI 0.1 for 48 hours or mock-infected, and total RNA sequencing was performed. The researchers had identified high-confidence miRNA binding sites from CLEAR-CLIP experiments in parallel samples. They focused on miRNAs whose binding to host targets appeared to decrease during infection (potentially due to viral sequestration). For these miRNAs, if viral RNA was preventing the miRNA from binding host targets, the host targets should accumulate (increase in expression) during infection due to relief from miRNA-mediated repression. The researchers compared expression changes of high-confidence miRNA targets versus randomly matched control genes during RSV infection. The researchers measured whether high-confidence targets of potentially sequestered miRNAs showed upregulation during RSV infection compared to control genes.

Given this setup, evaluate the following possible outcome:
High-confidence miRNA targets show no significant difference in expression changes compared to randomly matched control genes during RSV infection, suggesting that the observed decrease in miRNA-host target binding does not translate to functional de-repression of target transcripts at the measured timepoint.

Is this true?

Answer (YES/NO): YES